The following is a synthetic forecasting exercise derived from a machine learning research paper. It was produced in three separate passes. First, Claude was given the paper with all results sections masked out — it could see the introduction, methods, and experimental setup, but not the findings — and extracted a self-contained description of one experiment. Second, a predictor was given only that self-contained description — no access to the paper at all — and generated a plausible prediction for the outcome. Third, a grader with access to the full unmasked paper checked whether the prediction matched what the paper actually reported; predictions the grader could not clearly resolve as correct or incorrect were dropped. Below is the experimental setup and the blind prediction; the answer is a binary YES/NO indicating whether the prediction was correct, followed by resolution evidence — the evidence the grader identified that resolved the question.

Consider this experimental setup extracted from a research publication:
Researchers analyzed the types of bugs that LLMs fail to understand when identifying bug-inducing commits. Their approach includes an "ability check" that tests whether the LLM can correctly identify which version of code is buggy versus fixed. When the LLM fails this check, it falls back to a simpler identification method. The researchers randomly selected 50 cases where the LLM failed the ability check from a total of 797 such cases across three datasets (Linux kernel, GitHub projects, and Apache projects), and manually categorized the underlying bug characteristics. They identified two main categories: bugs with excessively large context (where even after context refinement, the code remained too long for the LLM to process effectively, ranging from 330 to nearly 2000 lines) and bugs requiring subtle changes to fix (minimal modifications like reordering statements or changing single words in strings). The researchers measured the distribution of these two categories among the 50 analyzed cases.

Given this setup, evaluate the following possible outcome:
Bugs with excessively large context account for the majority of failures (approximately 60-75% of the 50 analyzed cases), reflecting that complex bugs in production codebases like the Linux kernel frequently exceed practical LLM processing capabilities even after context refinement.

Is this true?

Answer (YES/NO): YES